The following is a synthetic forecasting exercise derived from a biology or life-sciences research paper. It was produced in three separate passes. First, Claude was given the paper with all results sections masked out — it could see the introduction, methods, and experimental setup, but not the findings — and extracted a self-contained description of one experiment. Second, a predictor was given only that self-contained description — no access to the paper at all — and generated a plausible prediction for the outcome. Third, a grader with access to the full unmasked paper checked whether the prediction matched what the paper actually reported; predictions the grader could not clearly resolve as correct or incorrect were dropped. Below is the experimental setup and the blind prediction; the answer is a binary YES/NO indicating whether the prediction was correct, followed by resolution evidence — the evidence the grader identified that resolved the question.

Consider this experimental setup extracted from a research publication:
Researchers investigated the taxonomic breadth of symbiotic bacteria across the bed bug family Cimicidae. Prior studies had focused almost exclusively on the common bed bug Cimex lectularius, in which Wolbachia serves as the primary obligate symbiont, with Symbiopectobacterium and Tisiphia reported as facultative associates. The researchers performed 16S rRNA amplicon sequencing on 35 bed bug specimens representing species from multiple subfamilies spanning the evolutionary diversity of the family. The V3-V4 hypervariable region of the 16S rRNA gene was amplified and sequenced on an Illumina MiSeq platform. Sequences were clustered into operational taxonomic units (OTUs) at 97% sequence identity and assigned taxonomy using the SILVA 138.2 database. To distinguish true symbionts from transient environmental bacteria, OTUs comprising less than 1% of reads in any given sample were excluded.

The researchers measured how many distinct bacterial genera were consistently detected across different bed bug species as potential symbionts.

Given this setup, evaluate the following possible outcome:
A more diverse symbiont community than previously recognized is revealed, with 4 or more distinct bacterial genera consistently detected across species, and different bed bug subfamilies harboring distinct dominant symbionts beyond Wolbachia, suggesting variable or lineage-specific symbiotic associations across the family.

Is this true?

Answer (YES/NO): NO